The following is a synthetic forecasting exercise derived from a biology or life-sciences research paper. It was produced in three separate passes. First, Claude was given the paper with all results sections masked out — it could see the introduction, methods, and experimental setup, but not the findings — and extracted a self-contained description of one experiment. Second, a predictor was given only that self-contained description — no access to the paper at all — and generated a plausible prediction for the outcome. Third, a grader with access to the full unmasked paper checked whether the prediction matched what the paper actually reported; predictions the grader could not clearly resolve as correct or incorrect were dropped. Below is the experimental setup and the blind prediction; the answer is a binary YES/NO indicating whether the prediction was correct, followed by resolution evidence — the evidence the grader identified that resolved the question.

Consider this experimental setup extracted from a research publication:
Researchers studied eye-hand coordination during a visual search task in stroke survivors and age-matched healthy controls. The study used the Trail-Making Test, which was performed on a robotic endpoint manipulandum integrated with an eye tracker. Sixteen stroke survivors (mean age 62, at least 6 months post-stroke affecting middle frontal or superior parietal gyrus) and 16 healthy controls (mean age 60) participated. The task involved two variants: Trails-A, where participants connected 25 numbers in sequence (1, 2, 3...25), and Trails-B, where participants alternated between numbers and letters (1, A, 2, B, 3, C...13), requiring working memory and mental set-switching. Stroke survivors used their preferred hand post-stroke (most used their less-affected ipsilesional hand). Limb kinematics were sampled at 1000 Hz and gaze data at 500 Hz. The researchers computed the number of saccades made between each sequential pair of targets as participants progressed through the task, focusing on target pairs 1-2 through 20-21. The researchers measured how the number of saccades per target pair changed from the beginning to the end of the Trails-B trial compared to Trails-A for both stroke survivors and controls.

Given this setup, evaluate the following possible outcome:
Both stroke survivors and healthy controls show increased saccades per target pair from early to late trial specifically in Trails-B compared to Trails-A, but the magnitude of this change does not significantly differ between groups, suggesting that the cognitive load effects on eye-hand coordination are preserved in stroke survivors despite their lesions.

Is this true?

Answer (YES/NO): YES